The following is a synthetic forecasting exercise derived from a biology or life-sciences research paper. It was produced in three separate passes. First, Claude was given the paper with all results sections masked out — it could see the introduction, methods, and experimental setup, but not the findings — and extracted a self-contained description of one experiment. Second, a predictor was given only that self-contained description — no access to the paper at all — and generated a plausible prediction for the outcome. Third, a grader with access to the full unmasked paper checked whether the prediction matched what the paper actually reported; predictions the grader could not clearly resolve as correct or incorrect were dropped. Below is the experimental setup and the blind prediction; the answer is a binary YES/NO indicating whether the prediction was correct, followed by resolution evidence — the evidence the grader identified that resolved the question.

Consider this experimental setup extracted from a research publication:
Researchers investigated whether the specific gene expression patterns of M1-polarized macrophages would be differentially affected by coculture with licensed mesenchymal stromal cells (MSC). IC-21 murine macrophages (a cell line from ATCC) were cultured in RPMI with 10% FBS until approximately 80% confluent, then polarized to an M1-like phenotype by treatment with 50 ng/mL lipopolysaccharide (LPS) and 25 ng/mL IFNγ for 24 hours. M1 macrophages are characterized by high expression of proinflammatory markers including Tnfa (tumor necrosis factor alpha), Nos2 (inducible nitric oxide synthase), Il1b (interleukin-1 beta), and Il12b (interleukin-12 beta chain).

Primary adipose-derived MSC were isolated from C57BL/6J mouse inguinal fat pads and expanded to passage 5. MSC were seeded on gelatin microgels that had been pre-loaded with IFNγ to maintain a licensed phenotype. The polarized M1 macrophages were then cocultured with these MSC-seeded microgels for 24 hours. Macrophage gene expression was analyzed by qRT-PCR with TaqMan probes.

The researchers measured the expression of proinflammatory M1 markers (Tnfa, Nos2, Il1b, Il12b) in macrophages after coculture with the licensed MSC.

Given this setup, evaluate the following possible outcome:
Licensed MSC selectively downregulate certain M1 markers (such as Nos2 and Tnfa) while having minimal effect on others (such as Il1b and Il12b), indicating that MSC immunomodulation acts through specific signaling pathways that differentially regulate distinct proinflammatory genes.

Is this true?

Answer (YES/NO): NO